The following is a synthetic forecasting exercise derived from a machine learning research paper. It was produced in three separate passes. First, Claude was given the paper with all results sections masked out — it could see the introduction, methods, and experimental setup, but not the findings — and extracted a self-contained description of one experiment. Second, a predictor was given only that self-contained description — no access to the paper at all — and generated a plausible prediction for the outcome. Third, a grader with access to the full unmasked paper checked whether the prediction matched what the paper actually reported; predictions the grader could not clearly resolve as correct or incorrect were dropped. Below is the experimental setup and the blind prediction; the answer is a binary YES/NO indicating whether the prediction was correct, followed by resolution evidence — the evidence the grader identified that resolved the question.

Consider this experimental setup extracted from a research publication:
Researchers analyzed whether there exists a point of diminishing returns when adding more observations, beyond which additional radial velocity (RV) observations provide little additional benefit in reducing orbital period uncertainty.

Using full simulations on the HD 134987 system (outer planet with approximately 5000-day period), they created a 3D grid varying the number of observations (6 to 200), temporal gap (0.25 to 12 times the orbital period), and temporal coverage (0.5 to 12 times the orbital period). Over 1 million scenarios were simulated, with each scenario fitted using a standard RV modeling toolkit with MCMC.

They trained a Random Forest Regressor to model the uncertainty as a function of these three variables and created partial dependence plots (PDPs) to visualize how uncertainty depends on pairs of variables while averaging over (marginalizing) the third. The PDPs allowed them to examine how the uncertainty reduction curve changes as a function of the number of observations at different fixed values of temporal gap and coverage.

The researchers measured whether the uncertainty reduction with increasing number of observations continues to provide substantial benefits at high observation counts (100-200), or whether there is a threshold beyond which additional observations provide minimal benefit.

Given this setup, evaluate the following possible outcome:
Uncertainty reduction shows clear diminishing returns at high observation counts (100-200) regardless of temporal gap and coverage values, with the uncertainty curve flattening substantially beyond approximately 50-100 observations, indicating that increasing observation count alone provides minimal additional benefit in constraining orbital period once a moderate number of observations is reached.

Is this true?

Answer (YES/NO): NO